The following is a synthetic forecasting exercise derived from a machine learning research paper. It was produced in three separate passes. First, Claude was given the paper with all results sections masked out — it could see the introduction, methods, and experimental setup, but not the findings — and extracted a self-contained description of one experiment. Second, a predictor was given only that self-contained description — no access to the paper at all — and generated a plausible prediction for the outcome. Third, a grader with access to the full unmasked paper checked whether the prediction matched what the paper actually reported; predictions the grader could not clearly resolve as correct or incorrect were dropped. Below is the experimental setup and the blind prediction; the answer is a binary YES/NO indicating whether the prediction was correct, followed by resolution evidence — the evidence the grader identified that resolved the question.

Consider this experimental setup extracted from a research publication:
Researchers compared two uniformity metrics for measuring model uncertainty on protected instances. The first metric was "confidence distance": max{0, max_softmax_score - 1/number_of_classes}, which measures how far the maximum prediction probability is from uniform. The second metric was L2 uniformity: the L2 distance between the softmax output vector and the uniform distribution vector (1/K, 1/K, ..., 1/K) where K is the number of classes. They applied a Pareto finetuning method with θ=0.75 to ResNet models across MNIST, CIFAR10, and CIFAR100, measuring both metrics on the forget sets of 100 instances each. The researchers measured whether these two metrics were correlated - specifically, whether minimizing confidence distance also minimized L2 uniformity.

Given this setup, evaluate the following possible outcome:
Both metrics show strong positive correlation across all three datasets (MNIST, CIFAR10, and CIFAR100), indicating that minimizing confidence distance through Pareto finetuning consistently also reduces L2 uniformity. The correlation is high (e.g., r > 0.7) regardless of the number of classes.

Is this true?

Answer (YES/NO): YES